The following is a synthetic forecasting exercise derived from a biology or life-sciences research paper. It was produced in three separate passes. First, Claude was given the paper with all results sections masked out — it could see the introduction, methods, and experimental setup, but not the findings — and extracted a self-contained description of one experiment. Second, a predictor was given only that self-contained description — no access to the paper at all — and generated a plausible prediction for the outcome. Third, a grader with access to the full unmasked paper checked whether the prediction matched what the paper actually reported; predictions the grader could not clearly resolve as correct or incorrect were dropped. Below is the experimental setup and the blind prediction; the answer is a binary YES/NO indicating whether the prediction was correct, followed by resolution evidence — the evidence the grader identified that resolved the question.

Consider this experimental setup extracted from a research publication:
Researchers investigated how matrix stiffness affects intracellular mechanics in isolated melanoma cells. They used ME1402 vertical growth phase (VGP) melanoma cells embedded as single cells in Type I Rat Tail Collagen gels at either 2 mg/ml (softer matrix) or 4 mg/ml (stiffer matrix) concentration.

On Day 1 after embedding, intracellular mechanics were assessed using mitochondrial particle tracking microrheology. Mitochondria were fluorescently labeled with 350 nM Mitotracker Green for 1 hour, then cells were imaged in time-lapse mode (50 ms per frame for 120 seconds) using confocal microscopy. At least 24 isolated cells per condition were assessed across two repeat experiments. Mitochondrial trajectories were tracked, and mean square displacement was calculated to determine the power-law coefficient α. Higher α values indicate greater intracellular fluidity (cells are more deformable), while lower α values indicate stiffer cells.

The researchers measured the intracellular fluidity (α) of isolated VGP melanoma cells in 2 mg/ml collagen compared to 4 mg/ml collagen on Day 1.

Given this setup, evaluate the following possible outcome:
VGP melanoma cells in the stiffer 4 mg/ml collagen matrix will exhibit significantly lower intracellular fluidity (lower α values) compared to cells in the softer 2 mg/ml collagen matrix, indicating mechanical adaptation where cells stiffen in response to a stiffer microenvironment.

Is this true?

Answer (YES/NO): NO